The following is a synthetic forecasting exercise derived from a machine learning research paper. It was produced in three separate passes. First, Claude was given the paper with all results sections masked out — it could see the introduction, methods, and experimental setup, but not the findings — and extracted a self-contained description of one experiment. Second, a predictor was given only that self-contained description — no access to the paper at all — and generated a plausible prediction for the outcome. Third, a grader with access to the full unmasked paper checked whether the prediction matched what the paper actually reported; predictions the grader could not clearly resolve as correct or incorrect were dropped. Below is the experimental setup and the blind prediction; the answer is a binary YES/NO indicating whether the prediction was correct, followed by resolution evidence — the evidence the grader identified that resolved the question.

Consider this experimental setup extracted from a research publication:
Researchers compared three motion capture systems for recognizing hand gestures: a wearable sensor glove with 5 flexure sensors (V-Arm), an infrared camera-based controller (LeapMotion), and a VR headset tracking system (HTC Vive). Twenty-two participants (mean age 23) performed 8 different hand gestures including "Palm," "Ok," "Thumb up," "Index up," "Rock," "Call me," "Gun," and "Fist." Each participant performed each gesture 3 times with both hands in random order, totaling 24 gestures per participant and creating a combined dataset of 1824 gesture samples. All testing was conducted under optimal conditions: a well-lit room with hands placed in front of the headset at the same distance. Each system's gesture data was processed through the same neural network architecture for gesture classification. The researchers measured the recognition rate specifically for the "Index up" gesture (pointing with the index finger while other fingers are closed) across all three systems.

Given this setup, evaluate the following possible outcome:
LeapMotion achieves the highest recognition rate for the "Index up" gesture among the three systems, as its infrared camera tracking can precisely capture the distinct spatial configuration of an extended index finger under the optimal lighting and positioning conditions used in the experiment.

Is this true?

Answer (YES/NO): YES